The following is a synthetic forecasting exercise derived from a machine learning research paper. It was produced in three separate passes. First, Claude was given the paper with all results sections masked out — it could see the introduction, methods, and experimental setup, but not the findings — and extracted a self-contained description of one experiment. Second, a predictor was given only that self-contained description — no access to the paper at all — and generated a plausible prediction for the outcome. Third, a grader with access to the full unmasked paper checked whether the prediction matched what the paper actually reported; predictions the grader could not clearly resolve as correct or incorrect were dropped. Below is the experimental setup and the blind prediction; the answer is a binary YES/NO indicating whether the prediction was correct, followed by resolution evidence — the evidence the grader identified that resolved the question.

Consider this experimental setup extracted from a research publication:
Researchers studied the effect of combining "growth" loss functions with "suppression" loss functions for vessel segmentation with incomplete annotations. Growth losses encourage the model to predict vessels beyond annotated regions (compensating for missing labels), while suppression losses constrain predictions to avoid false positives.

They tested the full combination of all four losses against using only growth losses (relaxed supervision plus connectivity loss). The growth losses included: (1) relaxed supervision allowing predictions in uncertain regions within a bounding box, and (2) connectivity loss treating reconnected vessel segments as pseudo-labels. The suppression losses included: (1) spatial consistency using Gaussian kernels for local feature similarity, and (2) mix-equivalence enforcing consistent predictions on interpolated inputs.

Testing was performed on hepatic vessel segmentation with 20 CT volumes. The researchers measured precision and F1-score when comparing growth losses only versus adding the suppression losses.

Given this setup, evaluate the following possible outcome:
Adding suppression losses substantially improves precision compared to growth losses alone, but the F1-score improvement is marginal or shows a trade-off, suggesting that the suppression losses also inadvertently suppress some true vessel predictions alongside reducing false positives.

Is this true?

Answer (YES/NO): YES